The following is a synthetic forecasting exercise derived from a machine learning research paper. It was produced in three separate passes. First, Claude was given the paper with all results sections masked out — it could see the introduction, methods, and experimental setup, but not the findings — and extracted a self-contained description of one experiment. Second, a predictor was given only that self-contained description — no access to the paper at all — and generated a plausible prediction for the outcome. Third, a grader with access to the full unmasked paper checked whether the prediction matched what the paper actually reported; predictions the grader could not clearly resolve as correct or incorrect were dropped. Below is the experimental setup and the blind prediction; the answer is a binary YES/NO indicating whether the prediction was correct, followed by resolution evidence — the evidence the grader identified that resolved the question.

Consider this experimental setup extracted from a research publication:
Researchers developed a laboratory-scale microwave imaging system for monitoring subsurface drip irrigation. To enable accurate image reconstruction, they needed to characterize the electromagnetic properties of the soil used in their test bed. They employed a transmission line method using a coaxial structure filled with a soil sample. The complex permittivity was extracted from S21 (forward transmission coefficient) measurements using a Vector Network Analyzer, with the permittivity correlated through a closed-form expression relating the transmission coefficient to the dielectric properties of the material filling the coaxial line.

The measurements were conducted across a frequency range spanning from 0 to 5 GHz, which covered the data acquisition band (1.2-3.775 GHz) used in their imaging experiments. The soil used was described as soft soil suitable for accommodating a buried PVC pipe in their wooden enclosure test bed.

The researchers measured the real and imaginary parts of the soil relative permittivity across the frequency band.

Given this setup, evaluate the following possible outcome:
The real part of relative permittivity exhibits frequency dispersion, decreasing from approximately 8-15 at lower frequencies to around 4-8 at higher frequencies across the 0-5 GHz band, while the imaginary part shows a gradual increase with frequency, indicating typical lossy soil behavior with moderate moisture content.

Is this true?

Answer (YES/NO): NO